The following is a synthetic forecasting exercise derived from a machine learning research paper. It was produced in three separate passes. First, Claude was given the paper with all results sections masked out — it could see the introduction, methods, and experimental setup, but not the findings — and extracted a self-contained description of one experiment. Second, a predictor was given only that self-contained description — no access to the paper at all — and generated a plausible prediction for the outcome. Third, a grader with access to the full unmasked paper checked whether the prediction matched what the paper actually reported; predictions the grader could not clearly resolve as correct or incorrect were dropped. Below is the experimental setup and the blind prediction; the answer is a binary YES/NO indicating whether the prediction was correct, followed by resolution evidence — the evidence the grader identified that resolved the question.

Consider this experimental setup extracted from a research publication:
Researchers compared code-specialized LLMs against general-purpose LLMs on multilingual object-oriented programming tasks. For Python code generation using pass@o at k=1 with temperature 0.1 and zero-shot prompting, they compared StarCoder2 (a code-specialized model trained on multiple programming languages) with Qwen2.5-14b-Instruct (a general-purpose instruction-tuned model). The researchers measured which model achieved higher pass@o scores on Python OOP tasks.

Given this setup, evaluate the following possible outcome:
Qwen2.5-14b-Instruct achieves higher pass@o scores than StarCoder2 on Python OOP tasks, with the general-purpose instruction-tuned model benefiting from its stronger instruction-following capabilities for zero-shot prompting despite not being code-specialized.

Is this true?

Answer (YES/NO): YES